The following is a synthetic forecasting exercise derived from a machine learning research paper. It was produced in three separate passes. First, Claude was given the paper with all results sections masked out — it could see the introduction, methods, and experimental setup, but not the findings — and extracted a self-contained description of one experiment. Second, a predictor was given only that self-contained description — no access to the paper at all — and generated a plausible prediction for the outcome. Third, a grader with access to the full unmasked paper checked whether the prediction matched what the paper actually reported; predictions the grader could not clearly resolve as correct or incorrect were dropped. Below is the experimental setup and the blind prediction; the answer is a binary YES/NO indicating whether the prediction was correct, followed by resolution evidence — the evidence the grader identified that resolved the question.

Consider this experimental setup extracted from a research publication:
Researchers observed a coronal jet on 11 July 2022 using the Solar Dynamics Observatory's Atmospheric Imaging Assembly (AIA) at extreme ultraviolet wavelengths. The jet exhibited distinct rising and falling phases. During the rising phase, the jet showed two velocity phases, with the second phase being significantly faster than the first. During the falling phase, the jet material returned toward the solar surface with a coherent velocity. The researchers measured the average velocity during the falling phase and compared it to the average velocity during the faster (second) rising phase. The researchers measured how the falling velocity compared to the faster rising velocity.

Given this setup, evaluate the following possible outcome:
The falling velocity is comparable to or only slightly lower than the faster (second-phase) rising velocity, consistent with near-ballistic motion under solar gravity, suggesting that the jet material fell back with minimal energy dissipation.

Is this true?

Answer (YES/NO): NO